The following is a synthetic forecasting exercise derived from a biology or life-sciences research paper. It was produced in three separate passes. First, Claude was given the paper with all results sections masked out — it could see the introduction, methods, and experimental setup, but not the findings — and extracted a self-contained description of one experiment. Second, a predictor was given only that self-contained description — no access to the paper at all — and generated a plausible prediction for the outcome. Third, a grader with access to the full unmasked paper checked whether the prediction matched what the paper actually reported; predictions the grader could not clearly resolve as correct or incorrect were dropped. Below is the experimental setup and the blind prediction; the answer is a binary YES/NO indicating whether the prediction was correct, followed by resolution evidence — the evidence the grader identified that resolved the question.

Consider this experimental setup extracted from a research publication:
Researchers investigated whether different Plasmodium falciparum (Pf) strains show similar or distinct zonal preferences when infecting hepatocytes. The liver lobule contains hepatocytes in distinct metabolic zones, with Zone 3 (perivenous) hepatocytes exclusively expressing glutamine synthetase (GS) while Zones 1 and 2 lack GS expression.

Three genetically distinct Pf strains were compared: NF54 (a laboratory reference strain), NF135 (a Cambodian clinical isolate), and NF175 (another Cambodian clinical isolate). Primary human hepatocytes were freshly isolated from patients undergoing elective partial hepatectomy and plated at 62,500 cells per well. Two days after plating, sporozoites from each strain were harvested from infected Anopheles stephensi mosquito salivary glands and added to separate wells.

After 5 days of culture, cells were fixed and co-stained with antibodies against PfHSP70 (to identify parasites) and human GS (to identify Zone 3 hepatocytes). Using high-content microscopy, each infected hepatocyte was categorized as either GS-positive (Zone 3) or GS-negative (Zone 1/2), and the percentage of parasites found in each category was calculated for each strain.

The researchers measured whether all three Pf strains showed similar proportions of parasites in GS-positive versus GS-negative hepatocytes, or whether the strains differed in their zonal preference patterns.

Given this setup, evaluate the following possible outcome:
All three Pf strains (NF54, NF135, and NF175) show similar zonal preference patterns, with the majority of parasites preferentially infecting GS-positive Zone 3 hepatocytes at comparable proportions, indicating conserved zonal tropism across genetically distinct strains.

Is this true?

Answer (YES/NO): NO